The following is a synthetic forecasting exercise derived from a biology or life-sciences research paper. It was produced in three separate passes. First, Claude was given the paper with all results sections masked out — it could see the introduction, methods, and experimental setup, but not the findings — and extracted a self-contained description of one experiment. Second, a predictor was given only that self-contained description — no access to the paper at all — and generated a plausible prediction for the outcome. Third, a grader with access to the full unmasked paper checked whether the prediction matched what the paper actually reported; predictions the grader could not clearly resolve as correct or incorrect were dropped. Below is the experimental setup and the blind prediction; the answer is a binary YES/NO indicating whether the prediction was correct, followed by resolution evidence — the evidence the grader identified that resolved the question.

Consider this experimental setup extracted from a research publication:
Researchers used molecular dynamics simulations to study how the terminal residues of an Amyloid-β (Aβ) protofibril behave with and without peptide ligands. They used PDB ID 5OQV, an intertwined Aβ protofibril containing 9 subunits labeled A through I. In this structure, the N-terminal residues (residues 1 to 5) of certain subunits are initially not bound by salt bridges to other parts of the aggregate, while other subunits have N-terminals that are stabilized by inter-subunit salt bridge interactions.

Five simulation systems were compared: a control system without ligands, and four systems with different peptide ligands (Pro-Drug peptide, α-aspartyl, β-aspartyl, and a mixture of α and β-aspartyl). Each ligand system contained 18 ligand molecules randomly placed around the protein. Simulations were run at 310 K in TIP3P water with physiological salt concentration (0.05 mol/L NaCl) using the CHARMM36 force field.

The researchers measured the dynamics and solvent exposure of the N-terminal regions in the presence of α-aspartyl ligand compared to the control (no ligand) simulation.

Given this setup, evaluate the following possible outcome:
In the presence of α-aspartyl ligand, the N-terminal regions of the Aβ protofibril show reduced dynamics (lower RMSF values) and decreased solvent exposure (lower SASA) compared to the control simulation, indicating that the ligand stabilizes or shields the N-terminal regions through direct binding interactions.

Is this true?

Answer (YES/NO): NO